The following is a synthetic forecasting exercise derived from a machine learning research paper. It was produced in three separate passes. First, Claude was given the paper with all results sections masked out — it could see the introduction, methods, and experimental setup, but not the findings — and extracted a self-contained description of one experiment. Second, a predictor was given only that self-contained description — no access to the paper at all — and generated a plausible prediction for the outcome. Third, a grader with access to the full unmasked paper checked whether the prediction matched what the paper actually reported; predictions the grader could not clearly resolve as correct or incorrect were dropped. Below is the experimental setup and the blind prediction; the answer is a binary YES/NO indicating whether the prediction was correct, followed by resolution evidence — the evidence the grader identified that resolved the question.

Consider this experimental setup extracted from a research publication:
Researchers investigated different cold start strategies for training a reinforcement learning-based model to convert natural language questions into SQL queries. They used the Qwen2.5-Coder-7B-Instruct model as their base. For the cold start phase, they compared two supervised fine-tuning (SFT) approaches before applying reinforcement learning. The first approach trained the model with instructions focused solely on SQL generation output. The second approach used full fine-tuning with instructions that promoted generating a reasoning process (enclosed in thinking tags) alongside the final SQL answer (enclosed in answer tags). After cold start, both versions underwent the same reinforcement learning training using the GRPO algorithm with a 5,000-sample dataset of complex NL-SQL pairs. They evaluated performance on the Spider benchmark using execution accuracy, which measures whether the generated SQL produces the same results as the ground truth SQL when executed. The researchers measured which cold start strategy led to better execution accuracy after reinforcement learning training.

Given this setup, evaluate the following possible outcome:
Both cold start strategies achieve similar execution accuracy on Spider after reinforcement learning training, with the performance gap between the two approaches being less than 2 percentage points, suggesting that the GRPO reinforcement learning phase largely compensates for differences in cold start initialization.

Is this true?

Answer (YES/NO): NO